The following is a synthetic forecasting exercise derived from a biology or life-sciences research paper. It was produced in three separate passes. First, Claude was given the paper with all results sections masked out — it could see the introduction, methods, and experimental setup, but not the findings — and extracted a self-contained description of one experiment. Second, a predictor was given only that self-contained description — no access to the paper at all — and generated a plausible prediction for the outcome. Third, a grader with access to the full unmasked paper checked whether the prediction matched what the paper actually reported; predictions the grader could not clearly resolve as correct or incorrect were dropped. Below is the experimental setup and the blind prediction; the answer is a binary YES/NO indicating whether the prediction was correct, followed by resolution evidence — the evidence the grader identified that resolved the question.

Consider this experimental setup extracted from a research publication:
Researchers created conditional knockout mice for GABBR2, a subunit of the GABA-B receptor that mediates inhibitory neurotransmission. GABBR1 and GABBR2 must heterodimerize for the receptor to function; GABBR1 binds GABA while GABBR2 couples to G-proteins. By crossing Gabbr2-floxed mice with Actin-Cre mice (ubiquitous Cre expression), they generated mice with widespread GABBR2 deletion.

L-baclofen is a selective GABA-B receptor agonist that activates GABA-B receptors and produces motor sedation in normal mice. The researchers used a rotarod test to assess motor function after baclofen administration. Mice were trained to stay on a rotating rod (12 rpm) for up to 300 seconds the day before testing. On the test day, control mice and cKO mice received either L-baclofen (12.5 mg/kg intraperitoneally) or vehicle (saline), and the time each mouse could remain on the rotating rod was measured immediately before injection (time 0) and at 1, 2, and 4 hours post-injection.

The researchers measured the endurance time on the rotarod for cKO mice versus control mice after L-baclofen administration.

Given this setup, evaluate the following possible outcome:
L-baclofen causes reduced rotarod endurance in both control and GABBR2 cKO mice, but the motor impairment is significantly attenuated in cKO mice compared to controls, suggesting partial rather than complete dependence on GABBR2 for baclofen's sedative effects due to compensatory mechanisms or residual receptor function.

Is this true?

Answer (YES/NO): NO